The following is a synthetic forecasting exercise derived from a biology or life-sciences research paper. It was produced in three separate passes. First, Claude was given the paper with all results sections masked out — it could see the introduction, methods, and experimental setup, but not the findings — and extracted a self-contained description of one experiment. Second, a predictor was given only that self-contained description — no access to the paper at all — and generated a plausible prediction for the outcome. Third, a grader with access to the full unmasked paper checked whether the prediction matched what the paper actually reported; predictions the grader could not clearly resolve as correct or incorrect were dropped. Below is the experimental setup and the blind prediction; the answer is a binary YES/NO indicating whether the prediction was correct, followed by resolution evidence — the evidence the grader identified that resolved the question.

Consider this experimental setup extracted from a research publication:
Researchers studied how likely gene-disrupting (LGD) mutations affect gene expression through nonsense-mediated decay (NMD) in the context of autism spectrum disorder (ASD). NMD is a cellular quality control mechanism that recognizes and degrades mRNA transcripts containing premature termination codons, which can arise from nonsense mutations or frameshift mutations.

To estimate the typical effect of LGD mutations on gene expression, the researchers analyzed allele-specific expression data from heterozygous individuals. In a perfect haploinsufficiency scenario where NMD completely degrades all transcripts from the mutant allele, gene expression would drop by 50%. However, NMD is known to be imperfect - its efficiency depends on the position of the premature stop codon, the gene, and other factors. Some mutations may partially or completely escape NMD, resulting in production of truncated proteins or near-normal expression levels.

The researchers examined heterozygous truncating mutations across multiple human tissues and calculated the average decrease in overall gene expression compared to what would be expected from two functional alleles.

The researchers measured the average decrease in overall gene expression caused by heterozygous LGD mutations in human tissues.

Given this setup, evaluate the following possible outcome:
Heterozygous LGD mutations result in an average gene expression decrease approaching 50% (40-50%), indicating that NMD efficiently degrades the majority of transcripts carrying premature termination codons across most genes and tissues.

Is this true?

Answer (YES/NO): NO